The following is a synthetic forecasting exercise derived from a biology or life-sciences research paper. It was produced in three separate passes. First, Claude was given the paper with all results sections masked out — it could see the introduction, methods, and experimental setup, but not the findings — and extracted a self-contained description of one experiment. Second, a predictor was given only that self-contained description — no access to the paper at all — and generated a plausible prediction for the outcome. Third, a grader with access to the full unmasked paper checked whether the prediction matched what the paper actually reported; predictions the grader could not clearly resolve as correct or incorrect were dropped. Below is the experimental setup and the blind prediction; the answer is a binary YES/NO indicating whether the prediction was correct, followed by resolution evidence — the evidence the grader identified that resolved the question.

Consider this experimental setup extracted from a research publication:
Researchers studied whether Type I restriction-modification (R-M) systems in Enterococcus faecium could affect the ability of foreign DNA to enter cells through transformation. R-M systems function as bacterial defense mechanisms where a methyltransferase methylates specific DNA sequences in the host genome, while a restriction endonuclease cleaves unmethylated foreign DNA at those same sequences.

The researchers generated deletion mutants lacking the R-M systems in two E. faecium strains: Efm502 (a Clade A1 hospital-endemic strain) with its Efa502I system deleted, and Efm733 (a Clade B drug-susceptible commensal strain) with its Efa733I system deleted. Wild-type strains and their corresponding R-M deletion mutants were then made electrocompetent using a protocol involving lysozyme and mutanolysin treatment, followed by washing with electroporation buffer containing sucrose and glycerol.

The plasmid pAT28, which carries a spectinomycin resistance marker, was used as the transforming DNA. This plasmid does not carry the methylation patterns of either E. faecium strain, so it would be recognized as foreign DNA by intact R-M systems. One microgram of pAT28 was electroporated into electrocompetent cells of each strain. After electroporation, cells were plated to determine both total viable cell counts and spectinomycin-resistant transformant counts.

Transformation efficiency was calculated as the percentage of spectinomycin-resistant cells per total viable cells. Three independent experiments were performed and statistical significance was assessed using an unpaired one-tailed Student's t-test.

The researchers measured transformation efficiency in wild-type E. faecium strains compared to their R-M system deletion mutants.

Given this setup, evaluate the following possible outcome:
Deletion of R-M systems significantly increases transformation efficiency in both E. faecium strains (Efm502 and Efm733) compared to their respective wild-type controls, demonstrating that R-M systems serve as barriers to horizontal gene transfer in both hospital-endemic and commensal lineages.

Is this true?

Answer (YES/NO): YES